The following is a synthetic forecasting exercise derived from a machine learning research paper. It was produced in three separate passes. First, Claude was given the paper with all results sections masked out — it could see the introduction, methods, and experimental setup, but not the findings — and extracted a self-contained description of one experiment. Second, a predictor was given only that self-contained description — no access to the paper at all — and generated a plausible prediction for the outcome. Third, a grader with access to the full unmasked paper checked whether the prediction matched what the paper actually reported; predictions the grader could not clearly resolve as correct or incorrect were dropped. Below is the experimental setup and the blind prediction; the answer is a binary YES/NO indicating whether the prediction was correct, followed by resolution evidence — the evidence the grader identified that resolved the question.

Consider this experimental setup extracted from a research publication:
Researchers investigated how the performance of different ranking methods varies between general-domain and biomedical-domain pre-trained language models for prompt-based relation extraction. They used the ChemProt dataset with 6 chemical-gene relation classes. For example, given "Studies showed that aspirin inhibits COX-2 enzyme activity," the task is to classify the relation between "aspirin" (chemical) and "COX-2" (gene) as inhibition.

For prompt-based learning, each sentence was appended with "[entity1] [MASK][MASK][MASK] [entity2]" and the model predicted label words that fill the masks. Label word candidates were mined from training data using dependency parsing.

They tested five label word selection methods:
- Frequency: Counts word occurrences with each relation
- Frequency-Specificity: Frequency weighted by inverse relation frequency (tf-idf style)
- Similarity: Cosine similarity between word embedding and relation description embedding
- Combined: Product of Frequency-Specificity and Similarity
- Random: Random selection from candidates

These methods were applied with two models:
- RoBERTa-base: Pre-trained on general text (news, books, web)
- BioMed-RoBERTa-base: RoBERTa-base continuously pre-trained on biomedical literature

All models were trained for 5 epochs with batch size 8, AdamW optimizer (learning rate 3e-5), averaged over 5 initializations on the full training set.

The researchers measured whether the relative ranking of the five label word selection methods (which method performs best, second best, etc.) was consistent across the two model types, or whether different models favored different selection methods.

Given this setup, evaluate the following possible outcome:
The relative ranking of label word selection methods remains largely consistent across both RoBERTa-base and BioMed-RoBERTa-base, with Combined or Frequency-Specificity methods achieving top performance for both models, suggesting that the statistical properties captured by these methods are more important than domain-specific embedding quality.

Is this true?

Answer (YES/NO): NO